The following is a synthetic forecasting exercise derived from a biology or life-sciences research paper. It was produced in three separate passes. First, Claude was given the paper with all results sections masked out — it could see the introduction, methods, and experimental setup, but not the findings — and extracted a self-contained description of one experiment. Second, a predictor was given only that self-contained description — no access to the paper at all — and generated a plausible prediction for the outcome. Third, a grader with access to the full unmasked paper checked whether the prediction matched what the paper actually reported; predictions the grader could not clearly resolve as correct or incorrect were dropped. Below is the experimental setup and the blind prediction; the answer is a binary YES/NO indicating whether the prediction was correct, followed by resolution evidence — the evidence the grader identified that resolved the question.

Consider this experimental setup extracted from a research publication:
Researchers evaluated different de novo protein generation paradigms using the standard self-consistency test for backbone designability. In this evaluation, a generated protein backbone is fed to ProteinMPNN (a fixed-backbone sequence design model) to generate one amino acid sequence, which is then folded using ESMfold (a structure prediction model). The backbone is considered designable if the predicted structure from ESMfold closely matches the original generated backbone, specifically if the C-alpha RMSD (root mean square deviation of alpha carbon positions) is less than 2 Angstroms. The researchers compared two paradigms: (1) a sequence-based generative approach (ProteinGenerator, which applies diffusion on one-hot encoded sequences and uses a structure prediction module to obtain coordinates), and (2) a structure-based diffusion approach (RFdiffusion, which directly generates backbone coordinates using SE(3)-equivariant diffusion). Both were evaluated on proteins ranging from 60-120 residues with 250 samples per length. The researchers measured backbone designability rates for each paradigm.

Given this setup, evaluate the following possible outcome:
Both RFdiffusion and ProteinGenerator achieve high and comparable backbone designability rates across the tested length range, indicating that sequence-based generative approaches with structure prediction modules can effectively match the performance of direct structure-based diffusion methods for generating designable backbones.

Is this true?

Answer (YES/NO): NO